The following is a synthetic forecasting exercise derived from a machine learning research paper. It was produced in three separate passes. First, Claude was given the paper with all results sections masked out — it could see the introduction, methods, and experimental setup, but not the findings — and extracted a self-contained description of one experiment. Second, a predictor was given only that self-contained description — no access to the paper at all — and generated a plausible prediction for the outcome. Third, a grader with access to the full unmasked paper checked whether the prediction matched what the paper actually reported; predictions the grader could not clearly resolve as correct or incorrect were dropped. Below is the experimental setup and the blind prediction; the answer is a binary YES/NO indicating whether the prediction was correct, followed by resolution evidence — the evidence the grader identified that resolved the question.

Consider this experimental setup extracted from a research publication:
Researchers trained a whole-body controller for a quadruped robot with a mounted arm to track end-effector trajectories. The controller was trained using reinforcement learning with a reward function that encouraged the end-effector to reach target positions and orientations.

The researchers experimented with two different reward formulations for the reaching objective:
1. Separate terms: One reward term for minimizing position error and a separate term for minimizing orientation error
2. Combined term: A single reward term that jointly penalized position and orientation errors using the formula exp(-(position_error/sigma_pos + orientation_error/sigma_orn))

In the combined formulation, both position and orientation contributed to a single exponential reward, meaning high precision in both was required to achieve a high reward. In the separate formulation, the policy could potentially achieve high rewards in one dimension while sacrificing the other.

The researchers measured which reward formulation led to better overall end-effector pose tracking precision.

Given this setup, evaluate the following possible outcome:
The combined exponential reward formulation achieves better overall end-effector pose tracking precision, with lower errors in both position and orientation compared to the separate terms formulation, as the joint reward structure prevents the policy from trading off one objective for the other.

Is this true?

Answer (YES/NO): NO